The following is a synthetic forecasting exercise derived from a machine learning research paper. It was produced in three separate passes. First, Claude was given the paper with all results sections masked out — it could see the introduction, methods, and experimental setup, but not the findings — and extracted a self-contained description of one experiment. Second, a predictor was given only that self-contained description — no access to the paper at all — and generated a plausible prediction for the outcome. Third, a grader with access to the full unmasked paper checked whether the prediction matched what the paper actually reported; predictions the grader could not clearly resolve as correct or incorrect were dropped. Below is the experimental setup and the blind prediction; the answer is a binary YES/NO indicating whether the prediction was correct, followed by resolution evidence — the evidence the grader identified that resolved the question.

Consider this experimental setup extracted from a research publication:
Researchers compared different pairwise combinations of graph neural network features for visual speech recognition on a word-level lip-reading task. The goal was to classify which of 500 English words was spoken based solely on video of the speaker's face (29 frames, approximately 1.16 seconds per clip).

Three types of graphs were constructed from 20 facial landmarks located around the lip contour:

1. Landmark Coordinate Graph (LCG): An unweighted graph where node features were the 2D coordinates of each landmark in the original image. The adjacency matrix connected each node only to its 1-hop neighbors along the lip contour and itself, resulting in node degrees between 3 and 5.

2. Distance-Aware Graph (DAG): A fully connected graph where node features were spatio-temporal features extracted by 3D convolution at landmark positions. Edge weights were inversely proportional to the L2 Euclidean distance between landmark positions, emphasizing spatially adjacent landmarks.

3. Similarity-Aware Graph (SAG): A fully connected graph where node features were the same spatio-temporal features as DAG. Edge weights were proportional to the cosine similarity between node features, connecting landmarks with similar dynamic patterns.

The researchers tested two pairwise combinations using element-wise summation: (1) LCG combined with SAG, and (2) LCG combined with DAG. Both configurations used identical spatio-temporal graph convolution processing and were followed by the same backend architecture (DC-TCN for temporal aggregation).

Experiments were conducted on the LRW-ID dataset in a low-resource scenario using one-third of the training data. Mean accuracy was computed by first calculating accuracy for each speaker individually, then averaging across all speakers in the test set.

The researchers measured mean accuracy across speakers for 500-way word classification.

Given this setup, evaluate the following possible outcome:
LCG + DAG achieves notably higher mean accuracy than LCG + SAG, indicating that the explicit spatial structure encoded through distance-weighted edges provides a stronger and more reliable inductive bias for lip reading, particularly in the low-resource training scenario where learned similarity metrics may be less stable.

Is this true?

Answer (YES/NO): NO